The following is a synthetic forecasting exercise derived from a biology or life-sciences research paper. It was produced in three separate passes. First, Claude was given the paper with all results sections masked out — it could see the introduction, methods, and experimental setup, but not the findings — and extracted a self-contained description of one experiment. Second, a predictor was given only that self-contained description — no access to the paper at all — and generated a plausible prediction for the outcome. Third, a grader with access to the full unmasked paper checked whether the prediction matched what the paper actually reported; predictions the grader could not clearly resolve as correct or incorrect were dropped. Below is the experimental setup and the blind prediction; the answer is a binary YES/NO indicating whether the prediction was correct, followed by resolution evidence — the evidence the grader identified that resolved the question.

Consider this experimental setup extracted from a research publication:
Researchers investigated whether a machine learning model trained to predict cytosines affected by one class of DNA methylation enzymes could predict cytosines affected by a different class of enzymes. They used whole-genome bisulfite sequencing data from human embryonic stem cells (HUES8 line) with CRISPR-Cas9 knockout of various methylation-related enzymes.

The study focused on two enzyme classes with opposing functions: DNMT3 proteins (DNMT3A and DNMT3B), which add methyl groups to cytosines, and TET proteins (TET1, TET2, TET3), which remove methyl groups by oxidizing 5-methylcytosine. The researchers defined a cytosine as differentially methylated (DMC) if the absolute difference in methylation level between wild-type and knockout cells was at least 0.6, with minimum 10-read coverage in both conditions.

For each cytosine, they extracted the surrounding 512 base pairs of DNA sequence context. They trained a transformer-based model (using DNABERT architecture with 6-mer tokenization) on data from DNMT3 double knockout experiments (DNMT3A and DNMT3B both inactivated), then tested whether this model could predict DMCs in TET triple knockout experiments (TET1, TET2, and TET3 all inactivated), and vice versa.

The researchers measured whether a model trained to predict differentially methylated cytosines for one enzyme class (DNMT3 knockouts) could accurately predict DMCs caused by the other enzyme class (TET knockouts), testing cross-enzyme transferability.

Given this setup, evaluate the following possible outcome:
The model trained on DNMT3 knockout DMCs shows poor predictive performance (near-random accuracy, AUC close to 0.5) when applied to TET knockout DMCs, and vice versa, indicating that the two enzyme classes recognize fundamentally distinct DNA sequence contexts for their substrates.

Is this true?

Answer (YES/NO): NO